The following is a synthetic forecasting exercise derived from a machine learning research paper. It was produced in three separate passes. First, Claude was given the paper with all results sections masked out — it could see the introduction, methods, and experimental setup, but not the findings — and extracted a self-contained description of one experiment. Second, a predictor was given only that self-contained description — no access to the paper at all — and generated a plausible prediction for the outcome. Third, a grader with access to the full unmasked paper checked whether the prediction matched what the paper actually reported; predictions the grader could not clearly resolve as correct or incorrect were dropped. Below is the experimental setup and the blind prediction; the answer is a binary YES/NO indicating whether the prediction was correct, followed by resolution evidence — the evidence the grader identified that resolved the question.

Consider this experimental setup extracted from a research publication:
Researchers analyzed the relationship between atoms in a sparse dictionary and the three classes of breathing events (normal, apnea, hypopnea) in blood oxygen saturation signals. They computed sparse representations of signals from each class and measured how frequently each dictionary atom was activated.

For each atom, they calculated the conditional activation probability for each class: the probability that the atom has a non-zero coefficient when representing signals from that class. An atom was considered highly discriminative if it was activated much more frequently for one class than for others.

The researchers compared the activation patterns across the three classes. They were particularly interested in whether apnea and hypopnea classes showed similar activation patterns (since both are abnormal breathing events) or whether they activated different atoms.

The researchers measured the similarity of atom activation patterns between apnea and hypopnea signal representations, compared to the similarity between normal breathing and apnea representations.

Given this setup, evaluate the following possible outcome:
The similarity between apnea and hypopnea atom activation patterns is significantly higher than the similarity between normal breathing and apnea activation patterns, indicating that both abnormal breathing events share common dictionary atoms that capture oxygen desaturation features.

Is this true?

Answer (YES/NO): NO